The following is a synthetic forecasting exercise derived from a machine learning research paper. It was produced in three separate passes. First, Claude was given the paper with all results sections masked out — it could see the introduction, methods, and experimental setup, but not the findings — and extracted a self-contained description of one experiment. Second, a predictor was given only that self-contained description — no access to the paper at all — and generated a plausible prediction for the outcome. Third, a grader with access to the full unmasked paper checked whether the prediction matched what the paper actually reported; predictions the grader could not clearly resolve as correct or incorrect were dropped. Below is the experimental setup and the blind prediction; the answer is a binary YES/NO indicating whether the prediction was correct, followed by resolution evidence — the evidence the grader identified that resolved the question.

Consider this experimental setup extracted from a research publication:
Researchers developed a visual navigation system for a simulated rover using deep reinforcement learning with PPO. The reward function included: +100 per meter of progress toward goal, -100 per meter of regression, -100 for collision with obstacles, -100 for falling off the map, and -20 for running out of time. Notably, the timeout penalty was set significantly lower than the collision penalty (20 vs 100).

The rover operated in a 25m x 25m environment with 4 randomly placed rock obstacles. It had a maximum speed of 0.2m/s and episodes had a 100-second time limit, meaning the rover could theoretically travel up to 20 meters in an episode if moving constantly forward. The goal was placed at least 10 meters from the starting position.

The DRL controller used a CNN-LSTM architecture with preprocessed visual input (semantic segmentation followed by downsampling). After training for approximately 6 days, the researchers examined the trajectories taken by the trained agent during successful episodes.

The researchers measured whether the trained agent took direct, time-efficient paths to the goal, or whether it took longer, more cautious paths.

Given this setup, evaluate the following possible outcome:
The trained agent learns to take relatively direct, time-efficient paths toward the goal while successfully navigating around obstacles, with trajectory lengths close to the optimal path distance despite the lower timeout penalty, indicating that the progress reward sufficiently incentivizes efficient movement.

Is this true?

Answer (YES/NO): NO